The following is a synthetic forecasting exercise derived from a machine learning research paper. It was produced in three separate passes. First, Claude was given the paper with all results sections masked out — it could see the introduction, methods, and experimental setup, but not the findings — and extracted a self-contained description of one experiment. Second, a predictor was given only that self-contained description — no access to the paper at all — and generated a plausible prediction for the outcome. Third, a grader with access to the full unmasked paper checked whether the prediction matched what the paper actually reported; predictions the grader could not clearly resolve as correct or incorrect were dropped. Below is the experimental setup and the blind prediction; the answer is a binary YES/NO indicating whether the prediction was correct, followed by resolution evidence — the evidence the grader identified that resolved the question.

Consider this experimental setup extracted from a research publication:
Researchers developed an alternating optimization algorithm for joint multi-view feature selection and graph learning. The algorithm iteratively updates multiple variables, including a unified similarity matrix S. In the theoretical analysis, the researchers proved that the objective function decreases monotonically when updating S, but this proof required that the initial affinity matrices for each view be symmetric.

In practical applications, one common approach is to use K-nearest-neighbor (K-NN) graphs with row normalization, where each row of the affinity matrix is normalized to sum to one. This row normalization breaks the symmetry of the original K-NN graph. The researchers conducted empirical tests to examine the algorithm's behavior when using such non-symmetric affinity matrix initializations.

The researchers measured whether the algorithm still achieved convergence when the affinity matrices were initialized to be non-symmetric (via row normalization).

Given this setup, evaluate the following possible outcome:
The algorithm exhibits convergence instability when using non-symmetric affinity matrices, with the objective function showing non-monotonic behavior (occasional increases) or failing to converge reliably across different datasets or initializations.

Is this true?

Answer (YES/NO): NO